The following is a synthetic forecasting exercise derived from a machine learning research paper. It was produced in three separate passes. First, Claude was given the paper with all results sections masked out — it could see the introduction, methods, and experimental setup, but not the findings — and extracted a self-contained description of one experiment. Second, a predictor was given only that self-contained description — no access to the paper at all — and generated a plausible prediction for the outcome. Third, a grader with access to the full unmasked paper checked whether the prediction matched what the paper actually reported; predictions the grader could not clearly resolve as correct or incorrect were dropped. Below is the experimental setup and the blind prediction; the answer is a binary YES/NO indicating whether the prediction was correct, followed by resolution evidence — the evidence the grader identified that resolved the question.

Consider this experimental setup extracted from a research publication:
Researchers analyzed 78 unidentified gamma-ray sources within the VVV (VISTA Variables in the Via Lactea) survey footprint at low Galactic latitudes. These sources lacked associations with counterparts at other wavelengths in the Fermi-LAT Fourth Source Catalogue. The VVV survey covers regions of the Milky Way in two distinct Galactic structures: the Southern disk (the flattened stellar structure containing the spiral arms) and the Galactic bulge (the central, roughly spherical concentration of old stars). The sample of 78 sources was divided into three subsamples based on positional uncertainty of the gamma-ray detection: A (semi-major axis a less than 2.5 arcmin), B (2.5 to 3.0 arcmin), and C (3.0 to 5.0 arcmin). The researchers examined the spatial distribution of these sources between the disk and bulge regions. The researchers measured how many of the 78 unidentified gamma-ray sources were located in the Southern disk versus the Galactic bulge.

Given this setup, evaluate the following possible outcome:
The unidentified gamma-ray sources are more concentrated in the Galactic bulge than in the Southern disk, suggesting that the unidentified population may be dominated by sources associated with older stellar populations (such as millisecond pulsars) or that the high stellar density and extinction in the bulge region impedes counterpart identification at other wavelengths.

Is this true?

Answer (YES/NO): YES